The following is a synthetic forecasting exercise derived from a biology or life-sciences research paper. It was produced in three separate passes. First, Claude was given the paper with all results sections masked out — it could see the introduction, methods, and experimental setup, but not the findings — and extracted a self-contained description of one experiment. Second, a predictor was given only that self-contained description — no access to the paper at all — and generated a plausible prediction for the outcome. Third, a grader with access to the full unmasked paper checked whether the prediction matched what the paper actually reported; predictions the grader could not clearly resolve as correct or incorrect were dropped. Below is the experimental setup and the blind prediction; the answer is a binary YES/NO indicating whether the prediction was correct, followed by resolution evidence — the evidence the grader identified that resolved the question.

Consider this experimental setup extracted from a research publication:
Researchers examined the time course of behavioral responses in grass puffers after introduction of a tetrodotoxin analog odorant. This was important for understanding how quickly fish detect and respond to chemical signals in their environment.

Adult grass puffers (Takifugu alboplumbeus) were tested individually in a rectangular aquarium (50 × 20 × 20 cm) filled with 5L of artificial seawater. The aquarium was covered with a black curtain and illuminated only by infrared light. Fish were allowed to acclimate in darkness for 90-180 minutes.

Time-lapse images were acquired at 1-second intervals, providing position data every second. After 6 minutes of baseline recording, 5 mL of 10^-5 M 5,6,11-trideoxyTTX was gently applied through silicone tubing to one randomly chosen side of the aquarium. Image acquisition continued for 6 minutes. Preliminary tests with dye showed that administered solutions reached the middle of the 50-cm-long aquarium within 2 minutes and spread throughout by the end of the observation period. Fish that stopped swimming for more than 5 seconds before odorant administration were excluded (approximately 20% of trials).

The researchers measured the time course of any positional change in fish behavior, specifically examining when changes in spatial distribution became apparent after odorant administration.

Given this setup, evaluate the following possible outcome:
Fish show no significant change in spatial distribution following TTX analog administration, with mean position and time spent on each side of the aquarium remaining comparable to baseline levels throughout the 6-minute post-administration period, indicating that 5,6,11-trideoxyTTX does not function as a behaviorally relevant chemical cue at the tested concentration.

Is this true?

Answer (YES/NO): NO